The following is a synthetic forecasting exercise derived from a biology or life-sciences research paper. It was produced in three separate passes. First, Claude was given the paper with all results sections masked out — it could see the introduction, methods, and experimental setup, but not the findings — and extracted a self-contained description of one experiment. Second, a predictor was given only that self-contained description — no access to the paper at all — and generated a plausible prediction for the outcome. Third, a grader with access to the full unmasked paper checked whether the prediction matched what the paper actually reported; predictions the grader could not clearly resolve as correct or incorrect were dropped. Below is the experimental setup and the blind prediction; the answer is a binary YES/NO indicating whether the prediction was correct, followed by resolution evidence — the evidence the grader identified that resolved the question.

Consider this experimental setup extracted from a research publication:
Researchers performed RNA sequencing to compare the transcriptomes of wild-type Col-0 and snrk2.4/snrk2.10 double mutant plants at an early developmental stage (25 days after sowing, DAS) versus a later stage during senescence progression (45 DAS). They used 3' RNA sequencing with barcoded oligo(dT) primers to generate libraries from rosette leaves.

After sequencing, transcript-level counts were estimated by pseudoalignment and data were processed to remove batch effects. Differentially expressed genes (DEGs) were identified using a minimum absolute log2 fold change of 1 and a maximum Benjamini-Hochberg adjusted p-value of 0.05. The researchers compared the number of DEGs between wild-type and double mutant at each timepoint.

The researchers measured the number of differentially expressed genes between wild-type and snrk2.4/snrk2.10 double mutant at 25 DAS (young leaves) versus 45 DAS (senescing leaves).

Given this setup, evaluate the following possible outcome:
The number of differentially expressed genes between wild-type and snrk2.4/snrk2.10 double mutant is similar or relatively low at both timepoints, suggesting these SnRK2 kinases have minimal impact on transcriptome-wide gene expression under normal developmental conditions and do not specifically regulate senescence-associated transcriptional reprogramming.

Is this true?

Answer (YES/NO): NO